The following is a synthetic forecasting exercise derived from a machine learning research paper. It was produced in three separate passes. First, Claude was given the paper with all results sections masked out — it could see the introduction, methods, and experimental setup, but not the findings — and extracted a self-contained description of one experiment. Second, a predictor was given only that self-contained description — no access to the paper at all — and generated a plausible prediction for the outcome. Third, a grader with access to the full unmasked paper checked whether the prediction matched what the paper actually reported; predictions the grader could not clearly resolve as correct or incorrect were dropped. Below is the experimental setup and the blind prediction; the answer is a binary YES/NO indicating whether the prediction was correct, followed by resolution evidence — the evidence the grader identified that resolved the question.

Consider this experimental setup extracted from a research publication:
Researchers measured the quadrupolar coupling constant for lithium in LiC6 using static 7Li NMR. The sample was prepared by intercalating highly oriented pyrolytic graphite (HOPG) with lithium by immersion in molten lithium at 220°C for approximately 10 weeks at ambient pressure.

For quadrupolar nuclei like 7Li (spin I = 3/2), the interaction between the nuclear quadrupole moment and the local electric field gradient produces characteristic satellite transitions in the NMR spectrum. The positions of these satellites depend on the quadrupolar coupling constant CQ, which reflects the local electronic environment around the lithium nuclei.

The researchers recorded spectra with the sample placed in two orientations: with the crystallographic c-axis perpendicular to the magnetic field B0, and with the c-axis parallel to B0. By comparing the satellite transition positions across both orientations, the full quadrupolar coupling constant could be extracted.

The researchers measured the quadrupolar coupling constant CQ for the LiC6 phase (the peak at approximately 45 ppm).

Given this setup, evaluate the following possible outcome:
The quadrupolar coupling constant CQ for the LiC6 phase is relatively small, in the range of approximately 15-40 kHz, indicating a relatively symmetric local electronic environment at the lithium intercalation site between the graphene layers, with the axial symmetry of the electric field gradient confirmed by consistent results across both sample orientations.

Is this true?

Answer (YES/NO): NO